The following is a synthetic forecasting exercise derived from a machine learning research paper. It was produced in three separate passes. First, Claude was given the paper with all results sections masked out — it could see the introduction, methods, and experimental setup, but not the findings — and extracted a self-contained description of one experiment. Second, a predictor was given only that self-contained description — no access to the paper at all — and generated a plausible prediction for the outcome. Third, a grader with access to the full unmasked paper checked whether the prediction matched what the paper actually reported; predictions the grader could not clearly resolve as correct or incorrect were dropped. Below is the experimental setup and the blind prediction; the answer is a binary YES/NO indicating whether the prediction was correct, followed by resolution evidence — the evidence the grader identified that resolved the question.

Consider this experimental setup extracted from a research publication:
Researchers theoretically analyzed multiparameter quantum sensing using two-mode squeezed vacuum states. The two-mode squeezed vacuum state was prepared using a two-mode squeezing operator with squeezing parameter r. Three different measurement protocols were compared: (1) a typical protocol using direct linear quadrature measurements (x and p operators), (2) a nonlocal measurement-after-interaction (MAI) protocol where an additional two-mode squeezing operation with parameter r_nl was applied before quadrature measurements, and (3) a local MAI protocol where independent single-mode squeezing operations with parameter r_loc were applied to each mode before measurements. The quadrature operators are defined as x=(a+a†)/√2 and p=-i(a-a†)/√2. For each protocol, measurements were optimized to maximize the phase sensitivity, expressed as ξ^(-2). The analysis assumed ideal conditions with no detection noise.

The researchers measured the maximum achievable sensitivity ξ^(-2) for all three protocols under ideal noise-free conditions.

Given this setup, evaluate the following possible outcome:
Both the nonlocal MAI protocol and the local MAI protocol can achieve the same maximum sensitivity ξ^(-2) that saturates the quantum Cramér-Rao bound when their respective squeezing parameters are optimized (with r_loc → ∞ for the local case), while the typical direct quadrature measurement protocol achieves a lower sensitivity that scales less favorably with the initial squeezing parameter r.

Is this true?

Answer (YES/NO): NO